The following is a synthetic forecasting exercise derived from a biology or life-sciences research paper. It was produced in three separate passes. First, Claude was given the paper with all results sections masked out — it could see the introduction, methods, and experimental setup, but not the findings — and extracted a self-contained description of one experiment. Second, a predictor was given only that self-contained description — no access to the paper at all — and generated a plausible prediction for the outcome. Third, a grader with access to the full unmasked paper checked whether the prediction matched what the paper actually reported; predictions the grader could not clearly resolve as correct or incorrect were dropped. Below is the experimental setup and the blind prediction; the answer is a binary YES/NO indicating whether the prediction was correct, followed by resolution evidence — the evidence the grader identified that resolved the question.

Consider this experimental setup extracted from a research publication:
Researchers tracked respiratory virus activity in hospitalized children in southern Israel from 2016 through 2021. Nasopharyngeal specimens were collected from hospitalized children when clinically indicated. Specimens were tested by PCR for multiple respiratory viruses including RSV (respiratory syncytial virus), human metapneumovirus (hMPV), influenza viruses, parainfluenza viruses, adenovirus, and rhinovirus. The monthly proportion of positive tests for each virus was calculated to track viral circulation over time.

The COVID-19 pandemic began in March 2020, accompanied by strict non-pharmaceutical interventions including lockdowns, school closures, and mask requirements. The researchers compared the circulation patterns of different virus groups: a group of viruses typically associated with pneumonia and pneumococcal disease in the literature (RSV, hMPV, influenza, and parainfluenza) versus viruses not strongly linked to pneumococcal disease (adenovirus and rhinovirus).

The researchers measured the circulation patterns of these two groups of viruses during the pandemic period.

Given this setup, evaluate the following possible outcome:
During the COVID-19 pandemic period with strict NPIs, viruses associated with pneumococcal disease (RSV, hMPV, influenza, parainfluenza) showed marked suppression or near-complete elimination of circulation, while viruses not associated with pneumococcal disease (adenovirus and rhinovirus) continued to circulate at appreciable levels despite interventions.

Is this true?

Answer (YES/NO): YES